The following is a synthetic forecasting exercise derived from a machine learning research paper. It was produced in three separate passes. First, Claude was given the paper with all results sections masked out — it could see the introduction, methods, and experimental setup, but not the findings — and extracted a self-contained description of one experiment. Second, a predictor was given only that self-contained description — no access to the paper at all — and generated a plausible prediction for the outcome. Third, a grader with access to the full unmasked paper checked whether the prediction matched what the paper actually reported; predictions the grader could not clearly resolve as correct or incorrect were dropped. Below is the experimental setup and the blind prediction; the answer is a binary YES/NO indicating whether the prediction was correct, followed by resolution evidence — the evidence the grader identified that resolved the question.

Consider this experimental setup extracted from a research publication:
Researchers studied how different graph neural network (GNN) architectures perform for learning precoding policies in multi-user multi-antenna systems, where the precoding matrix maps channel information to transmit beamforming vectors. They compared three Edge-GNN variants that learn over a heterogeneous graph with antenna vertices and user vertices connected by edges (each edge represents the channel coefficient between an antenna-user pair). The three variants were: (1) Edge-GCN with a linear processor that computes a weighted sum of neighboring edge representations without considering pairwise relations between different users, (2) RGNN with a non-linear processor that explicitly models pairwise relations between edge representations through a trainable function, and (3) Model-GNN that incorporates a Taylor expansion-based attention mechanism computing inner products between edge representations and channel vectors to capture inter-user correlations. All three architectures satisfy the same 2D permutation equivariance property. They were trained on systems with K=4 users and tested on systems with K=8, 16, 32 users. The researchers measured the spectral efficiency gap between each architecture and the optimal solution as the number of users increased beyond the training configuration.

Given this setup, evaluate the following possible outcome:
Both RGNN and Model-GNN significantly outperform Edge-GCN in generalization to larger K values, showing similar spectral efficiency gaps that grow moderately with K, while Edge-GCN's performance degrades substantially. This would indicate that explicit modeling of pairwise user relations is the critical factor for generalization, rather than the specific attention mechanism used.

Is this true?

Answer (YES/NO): YES